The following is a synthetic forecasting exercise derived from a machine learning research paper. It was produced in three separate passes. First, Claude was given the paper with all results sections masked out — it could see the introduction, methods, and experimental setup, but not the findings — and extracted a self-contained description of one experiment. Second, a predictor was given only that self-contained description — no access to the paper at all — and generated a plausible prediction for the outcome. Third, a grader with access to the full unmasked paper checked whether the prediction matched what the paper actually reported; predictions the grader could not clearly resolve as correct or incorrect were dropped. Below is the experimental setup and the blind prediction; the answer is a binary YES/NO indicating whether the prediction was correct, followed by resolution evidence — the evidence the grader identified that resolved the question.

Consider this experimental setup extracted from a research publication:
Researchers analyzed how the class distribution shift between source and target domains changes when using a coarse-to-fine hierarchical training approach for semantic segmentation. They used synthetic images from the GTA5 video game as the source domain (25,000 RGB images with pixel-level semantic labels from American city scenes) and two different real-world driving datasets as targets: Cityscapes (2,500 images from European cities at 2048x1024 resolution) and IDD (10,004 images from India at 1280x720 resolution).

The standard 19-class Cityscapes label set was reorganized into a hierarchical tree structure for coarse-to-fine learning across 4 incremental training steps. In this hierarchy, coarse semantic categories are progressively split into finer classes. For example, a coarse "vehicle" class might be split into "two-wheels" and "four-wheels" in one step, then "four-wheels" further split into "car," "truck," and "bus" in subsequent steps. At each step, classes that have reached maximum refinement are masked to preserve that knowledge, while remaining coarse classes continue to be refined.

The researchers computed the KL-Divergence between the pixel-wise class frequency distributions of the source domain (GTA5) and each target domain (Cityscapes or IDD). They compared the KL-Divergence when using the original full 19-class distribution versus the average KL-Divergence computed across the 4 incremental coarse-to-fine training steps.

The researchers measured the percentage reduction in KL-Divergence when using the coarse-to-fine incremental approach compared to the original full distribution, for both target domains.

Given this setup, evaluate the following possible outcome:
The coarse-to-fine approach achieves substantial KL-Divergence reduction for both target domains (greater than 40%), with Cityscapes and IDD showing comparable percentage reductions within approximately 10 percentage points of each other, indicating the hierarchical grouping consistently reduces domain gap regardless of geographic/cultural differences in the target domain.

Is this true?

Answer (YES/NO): NO